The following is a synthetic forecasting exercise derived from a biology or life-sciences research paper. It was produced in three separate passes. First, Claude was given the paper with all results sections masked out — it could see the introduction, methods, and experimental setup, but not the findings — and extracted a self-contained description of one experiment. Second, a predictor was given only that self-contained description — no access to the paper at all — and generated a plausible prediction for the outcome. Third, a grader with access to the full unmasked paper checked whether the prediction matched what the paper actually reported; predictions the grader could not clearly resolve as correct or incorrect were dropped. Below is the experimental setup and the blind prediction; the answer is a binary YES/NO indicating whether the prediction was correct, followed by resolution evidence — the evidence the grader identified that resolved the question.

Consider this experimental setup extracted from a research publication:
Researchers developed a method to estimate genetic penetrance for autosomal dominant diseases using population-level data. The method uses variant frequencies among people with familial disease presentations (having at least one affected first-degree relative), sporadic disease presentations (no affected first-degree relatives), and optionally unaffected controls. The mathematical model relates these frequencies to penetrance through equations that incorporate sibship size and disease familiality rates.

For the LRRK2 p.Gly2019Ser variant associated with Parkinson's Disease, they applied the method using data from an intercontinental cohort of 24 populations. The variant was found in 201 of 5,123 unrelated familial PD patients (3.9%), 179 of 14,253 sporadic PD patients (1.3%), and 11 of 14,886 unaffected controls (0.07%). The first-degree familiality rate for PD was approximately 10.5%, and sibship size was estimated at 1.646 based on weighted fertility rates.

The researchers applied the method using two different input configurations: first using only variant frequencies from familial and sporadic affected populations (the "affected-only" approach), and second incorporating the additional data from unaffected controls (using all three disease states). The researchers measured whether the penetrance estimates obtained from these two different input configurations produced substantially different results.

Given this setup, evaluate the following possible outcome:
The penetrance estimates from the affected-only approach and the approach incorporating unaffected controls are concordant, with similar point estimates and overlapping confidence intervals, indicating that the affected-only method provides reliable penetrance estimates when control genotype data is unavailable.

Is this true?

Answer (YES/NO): NO